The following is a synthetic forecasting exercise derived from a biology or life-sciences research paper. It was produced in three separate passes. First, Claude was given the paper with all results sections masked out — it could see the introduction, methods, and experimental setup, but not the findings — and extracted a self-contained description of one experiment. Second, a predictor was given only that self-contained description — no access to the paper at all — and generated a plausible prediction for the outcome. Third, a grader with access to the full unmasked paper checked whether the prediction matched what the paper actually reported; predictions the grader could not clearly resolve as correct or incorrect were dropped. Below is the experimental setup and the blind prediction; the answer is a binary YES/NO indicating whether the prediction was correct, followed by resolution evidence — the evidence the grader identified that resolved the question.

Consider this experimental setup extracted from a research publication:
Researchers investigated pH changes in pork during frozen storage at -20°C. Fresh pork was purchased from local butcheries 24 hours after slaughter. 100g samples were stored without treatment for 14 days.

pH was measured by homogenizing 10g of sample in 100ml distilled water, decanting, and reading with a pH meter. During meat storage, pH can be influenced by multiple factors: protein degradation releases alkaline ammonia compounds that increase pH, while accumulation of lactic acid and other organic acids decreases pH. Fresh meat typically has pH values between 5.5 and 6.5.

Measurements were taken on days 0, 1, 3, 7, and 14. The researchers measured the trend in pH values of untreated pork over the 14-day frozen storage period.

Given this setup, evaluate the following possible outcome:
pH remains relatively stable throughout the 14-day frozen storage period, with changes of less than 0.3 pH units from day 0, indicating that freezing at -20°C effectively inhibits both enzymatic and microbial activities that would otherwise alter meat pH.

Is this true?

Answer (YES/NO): NO